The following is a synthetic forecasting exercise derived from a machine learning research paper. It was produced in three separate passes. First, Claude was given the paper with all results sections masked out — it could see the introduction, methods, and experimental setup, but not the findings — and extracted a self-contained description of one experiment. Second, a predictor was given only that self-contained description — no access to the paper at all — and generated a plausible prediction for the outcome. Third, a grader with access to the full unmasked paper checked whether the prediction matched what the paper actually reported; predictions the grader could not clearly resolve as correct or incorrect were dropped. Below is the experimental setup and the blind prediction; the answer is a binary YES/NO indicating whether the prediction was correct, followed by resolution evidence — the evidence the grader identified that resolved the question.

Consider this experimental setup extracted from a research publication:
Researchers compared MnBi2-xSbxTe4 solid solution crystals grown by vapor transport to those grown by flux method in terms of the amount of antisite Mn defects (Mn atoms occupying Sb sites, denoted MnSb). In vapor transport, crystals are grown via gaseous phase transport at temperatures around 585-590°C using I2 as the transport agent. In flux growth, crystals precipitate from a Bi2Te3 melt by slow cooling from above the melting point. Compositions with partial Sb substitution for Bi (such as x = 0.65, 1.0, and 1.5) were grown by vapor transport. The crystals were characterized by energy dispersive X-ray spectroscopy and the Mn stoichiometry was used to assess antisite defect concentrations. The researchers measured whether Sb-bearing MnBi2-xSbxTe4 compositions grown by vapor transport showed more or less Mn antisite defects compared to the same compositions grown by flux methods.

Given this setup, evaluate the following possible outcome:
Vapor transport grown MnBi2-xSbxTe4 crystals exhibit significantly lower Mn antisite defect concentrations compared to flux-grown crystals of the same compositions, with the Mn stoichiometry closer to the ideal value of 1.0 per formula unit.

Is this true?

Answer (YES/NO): NO